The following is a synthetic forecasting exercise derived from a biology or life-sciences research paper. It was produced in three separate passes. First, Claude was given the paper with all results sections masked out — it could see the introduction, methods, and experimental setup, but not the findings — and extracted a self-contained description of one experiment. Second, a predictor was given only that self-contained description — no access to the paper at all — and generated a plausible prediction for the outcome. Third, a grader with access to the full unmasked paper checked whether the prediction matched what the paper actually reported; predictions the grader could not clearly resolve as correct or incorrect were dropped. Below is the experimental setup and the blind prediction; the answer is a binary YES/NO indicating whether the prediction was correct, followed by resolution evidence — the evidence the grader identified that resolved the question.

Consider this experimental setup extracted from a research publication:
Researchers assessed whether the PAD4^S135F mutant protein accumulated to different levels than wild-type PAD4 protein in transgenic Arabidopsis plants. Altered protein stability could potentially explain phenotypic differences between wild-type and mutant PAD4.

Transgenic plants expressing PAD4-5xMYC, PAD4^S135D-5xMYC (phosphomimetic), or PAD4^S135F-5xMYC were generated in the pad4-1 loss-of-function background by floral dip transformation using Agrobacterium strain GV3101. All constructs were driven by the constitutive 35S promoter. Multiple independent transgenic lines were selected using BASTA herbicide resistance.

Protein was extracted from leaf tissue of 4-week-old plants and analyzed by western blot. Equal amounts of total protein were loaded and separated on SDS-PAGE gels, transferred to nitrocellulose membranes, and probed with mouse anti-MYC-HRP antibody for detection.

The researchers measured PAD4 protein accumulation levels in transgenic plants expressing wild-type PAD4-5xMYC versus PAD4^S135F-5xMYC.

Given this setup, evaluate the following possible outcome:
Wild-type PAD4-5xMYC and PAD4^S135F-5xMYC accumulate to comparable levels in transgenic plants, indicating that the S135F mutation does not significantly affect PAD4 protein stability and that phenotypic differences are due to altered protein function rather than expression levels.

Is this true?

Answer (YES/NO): YES